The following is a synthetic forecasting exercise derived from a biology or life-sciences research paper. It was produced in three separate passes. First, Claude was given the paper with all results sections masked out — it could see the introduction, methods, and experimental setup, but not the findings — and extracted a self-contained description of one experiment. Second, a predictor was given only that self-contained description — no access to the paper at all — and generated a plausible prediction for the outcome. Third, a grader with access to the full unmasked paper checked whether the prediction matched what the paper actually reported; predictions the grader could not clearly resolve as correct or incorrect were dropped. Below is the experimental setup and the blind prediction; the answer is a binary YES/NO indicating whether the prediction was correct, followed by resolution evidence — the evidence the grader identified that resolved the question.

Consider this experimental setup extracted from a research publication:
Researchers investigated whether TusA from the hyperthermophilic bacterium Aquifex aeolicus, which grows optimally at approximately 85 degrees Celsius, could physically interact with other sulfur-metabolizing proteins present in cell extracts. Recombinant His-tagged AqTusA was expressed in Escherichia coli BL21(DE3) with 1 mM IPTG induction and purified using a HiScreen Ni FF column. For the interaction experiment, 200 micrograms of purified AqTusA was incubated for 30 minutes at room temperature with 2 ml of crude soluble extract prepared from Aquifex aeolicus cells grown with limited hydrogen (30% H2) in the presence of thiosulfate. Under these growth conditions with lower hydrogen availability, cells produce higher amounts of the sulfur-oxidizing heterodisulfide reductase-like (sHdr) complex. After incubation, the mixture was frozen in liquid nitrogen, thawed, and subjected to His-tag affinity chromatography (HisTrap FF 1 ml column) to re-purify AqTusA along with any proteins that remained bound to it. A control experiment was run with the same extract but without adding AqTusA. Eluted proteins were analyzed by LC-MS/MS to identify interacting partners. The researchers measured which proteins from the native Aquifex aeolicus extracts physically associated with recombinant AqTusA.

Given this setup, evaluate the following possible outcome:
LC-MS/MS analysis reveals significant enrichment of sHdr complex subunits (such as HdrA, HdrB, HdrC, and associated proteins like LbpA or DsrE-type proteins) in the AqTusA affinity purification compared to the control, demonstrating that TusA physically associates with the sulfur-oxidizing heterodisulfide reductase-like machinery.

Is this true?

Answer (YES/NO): YES